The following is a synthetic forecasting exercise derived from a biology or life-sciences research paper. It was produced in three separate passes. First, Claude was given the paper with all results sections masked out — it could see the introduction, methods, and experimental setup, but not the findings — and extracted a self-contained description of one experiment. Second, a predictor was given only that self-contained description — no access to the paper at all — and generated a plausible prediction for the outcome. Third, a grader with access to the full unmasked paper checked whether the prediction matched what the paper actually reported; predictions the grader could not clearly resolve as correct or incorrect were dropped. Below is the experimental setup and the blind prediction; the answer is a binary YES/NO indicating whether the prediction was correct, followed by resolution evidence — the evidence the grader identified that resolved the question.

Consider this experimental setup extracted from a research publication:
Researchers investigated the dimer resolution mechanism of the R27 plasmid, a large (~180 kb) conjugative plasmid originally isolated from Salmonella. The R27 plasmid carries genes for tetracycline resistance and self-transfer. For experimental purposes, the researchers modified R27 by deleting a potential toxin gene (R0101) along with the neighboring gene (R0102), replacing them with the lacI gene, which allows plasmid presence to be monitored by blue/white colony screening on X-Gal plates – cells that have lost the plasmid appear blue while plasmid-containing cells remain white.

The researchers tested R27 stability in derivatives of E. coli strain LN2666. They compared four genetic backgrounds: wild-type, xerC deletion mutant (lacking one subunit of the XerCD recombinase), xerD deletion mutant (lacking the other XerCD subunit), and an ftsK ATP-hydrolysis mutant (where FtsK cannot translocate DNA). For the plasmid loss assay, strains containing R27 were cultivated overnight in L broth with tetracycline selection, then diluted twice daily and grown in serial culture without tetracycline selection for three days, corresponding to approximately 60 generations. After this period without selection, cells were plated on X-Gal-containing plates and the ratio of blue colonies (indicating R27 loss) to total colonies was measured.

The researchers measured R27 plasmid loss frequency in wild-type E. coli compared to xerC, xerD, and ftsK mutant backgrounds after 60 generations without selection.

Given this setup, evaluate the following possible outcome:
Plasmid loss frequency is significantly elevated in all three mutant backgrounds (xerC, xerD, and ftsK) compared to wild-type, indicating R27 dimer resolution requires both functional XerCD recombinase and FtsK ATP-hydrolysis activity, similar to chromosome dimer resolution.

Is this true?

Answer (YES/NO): YES